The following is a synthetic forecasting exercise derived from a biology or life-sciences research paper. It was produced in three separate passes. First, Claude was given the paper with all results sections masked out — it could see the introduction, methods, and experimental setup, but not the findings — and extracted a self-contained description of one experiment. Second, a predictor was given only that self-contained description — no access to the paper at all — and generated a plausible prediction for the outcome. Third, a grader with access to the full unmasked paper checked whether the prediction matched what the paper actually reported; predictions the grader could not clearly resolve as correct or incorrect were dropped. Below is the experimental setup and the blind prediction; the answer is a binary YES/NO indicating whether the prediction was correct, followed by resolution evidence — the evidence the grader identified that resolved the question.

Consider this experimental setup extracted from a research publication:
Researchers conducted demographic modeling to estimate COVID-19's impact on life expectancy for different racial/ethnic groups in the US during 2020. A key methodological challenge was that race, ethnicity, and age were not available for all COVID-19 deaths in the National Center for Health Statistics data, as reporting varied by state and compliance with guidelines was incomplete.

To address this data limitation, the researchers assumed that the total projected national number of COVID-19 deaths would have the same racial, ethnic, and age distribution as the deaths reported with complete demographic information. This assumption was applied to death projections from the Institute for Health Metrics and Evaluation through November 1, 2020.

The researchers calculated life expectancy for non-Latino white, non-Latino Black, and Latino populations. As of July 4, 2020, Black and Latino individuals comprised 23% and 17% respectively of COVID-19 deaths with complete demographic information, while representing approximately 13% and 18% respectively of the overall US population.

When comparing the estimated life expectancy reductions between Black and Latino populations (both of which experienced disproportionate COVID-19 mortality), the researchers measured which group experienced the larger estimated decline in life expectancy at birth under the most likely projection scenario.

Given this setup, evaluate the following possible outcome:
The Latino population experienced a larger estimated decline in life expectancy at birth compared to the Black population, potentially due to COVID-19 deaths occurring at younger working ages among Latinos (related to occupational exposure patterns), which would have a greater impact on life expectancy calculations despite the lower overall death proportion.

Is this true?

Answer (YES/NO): YES